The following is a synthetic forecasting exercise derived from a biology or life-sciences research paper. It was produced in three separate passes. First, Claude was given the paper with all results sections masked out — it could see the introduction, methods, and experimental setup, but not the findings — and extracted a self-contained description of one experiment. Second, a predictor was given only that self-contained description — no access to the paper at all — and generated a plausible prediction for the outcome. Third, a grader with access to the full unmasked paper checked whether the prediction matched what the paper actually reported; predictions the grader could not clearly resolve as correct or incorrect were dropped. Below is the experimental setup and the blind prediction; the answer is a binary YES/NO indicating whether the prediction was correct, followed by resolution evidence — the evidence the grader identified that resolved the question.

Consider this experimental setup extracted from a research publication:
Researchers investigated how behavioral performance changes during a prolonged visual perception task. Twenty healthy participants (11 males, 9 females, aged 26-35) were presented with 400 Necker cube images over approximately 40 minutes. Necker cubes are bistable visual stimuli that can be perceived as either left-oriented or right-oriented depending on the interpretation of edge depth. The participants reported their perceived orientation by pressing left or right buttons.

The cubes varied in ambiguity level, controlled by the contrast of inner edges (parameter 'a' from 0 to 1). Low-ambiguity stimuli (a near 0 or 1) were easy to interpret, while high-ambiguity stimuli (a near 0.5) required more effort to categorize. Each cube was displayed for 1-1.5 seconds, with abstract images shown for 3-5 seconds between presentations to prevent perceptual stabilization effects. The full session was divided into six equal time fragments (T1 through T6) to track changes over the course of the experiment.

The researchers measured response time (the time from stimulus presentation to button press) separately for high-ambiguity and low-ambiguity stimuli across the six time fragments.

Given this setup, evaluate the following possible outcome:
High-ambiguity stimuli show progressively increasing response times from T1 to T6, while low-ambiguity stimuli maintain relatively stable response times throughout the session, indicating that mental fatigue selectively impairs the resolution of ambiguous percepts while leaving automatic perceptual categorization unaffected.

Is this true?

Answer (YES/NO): NO